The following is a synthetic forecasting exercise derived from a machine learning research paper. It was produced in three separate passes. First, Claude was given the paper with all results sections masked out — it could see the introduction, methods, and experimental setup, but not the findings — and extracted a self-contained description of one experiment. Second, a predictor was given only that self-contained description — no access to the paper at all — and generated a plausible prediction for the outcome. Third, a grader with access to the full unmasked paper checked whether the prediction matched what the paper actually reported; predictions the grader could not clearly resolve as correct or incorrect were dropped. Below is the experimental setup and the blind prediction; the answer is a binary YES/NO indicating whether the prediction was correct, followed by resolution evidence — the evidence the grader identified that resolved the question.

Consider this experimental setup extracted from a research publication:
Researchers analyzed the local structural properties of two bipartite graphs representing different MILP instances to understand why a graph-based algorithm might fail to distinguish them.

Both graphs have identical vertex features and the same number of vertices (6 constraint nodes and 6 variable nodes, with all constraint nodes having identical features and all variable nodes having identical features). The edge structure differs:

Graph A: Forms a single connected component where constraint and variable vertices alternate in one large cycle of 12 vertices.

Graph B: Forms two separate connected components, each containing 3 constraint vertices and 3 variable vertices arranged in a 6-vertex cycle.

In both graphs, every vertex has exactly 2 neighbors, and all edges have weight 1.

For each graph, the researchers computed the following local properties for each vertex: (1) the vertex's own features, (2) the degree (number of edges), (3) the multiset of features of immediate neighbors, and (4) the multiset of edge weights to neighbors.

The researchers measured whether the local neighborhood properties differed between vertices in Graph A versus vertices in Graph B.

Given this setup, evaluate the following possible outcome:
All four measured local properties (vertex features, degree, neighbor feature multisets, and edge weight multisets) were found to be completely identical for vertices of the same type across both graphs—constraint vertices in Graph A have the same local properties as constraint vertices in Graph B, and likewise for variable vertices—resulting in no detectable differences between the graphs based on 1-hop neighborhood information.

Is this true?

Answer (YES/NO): YES